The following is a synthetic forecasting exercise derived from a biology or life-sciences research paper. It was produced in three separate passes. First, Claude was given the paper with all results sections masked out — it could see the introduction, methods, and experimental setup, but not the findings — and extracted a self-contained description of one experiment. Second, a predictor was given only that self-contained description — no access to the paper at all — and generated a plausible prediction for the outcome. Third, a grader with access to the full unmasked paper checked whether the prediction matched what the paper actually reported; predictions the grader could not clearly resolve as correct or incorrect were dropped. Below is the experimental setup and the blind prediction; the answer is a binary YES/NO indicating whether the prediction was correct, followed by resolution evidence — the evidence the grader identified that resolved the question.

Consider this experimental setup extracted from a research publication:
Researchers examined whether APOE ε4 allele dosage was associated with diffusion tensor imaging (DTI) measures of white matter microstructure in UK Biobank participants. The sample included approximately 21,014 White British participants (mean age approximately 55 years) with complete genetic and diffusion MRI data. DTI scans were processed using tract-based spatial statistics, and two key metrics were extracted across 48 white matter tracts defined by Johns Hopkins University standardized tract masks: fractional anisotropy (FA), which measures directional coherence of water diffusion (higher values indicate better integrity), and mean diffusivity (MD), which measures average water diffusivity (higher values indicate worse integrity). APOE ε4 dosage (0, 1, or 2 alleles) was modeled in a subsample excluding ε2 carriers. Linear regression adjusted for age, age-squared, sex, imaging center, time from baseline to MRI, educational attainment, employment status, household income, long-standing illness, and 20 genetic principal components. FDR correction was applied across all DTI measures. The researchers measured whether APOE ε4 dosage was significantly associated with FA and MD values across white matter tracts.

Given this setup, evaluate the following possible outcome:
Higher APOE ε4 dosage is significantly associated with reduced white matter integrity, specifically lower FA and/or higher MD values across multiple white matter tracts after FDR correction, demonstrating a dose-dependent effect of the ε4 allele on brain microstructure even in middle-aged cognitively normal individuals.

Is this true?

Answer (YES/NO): YES